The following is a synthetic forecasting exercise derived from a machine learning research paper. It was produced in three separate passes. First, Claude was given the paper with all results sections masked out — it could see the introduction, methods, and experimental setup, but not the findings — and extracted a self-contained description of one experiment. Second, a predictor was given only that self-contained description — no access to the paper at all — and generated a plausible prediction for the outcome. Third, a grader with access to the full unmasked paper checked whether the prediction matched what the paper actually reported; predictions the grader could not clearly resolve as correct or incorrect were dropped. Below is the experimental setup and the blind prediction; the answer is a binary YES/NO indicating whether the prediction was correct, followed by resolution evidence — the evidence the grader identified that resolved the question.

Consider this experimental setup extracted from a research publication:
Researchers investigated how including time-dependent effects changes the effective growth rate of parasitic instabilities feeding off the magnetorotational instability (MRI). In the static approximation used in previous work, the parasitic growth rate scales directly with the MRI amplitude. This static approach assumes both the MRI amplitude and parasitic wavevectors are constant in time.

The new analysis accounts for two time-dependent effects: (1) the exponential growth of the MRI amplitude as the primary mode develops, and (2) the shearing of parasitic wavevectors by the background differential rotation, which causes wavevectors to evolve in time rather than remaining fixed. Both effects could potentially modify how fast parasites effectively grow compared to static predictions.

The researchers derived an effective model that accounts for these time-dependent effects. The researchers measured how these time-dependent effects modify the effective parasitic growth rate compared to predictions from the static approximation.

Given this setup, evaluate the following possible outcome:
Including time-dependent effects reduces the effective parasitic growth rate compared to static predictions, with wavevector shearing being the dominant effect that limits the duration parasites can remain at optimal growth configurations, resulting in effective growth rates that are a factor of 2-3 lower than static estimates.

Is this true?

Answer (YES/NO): YES